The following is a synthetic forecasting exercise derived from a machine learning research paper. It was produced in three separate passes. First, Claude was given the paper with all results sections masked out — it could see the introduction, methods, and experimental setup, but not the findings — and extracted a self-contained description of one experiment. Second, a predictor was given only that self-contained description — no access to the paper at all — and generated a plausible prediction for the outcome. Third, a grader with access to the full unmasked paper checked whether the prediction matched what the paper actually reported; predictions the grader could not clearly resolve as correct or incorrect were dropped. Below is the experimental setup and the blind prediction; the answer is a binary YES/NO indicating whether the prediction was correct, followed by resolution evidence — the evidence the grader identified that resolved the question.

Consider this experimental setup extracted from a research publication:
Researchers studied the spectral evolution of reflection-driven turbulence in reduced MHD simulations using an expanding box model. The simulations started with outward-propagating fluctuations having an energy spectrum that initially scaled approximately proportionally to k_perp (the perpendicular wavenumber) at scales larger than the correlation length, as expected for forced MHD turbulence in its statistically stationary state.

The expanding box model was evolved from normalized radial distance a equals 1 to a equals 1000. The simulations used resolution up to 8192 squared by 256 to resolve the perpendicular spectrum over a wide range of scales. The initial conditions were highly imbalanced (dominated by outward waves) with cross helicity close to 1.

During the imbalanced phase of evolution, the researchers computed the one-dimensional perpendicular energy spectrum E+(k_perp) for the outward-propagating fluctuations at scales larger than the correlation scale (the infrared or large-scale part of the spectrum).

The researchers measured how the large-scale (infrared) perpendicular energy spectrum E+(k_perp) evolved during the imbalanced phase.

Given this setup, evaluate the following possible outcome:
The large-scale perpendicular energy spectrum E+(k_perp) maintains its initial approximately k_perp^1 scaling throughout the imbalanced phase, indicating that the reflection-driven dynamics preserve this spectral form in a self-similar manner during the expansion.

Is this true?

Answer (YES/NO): NO